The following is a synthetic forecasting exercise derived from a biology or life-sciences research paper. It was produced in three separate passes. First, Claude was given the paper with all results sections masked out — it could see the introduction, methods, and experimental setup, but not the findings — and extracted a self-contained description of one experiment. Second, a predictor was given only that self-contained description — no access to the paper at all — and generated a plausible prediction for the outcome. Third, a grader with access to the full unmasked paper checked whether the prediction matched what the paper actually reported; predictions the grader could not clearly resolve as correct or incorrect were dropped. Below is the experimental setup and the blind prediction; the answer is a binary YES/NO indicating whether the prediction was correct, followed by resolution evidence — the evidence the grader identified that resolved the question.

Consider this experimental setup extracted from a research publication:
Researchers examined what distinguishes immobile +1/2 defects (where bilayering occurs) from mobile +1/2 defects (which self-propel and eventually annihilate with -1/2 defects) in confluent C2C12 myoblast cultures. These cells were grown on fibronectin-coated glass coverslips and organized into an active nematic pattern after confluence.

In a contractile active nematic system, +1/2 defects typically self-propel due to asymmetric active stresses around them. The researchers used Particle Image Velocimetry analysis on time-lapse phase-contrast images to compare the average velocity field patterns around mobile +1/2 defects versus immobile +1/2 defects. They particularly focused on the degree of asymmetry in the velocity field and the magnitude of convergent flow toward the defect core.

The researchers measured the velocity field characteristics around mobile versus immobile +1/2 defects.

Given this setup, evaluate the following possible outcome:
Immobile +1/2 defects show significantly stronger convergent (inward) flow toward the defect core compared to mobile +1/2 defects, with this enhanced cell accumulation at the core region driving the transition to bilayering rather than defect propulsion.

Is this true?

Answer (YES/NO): NO